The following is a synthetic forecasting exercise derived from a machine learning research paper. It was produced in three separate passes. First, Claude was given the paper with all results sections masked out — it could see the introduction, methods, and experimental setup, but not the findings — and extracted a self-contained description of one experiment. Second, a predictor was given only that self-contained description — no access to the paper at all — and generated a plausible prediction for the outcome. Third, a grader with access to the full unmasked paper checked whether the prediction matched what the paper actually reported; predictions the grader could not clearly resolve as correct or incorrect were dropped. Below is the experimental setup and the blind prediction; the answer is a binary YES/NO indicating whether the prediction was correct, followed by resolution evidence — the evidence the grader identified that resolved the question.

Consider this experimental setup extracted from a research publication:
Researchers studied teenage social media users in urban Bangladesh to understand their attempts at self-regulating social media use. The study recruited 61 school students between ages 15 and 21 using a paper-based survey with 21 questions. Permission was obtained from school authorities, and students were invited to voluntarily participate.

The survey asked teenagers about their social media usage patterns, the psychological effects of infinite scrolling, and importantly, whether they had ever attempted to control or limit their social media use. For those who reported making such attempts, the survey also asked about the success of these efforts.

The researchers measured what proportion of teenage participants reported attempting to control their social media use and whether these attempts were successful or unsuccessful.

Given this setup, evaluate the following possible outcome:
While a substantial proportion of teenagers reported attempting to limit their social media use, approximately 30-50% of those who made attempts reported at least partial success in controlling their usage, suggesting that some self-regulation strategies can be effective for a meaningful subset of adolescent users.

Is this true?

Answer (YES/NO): NO